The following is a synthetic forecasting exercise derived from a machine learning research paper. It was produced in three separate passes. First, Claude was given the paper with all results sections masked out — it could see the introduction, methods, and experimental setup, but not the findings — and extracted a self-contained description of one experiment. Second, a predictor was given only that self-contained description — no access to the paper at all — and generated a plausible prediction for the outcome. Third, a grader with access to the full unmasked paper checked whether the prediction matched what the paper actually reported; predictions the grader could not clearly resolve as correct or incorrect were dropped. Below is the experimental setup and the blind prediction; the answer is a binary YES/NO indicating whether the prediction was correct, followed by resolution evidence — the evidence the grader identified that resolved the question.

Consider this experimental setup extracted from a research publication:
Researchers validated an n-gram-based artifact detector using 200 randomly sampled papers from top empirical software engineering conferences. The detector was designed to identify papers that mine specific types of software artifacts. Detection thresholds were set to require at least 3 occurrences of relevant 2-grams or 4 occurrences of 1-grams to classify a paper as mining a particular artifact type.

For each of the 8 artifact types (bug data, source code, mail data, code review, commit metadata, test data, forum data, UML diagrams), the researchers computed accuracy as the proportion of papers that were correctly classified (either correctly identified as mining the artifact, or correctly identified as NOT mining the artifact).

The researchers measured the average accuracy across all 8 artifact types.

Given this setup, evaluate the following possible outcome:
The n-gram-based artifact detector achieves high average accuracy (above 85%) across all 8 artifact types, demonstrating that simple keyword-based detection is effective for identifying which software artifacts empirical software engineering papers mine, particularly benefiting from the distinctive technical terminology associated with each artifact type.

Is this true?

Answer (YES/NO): YES